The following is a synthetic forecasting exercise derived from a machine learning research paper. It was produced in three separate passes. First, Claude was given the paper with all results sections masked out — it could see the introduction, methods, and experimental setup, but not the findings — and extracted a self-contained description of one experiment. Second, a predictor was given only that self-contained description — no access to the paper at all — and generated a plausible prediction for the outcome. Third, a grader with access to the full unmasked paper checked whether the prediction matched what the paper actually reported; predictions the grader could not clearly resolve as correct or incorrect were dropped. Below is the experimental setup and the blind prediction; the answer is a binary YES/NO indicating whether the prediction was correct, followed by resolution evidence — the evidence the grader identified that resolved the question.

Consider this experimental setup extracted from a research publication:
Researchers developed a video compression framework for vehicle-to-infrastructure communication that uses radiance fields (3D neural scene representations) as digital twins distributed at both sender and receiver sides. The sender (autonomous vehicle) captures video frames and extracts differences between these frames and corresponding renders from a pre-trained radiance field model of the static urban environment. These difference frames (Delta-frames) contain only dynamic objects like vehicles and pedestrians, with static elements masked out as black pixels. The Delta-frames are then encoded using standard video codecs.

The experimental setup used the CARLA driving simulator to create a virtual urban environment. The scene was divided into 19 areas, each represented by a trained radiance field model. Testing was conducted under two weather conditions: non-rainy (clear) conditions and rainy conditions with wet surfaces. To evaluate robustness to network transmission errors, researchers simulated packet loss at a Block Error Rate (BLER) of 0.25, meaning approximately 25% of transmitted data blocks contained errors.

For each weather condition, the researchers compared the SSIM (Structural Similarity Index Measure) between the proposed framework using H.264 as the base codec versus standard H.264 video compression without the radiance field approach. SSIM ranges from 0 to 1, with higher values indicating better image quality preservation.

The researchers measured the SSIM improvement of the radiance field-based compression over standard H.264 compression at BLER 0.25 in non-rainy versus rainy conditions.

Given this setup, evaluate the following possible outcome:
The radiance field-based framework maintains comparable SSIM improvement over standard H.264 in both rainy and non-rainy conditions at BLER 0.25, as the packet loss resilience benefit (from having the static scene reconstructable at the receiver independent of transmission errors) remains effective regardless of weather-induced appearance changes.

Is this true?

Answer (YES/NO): NO